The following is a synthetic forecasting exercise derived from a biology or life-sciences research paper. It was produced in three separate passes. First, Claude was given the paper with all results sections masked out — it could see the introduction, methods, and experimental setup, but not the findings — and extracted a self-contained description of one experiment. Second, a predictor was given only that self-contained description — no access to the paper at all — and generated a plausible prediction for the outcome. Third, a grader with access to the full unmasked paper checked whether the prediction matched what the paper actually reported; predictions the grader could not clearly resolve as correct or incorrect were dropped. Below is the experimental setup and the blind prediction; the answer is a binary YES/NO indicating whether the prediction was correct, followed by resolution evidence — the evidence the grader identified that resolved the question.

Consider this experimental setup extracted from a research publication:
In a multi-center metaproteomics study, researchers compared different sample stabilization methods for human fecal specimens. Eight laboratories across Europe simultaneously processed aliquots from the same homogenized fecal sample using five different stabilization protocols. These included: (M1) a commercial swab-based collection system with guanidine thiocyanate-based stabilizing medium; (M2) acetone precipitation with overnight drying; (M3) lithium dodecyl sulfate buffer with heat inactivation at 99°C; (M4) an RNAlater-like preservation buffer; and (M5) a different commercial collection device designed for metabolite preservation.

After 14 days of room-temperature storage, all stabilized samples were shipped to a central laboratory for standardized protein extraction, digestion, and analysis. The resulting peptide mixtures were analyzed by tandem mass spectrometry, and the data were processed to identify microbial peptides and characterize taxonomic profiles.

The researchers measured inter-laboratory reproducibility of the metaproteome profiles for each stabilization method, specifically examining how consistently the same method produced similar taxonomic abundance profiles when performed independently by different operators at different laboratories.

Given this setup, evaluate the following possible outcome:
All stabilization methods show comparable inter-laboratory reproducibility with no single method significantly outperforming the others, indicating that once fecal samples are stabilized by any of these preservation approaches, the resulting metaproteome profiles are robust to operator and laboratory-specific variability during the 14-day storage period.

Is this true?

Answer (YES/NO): NO